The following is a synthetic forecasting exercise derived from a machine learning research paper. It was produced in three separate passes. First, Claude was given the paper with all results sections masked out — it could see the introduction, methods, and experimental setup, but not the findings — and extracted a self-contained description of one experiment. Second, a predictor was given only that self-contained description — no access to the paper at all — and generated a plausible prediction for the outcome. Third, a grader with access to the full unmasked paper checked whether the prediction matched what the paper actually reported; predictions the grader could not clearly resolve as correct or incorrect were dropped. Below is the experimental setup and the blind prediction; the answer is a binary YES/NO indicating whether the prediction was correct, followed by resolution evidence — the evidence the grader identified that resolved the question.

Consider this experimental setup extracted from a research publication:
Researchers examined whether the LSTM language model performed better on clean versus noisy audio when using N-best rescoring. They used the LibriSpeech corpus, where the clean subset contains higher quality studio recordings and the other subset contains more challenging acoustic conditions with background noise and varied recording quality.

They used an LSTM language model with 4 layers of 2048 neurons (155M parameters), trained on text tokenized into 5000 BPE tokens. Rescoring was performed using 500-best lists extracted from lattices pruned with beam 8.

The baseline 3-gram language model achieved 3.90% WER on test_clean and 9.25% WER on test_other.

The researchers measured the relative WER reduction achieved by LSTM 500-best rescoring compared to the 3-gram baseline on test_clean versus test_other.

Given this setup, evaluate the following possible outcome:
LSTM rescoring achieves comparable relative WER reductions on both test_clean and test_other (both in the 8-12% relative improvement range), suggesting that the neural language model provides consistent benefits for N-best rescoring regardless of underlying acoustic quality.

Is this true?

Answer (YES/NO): NO